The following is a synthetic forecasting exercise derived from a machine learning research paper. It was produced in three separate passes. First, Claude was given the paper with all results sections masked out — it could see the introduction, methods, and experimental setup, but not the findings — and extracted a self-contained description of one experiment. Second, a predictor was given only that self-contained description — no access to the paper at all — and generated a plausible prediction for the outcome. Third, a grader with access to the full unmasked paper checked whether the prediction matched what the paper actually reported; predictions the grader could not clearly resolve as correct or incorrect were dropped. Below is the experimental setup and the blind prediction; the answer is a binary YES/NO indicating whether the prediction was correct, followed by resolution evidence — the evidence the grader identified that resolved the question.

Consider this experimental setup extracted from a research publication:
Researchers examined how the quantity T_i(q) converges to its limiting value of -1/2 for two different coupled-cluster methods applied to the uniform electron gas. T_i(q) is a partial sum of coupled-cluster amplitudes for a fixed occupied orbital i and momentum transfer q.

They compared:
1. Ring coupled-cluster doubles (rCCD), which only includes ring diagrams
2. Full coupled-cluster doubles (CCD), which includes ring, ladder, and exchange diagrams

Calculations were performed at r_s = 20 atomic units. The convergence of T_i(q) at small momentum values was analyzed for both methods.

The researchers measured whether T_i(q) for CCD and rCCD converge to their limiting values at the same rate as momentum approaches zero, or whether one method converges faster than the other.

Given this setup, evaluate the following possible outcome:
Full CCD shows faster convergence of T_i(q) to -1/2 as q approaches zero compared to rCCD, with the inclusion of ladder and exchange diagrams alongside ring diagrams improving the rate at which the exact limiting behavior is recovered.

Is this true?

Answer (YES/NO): NO